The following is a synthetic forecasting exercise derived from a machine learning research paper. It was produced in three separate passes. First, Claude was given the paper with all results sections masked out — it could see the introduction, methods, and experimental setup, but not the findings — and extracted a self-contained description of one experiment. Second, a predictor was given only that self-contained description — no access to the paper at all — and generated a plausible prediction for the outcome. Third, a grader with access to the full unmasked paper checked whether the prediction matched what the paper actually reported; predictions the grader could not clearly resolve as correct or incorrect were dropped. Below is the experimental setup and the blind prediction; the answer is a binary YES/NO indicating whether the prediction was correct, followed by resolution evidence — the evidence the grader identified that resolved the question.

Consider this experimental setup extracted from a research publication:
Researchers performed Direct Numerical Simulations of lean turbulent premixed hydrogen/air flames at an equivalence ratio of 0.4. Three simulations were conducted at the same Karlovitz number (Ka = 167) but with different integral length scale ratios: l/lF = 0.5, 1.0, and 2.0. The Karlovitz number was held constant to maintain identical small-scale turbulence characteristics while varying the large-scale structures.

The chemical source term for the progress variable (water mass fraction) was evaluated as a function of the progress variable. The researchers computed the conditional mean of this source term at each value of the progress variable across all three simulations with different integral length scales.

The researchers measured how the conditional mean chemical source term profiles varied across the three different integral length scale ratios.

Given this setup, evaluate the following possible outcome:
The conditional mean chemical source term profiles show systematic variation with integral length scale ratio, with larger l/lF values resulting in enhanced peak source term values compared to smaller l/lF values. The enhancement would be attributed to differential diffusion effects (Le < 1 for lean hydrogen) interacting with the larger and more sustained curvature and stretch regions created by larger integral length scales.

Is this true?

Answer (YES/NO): NO